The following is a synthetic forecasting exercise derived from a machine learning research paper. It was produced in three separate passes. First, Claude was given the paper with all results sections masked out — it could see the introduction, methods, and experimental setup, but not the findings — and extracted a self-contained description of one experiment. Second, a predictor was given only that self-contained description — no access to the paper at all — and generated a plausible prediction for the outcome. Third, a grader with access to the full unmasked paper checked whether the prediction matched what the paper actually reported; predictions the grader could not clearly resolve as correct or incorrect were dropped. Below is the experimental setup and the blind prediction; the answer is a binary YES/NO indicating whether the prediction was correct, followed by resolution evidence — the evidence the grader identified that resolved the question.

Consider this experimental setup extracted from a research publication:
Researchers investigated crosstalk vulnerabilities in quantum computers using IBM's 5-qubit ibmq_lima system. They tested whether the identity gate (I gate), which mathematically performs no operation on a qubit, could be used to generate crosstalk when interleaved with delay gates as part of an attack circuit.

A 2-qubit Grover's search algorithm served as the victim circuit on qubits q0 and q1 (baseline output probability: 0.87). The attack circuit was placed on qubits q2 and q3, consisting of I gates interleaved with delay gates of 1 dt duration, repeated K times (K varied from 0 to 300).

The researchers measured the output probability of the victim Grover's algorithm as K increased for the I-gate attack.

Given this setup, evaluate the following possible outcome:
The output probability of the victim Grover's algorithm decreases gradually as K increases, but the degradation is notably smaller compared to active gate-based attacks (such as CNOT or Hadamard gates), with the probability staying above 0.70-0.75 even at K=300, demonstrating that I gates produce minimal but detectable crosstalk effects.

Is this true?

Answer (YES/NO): NO